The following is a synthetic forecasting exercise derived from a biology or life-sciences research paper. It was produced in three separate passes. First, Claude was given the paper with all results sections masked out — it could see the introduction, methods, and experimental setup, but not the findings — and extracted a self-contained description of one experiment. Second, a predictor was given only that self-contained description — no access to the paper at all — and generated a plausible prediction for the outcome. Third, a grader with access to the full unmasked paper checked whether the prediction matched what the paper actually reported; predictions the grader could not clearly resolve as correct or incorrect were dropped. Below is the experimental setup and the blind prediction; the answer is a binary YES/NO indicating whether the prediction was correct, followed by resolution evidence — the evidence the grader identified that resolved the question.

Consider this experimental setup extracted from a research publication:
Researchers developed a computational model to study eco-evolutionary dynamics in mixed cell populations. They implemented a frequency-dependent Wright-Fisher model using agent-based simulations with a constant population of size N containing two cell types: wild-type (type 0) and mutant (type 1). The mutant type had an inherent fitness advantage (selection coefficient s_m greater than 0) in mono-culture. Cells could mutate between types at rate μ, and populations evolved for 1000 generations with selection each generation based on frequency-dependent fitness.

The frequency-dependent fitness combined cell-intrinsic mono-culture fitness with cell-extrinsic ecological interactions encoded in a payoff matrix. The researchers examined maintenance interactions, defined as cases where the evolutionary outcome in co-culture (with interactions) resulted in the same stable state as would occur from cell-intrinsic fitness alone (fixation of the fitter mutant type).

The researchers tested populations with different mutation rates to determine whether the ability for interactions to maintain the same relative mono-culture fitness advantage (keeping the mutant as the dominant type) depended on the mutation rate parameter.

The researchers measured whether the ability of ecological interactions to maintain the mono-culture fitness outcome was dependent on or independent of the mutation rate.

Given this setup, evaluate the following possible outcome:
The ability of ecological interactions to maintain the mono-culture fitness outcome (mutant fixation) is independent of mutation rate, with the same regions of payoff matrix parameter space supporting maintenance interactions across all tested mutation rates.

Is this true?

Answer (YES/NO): NO